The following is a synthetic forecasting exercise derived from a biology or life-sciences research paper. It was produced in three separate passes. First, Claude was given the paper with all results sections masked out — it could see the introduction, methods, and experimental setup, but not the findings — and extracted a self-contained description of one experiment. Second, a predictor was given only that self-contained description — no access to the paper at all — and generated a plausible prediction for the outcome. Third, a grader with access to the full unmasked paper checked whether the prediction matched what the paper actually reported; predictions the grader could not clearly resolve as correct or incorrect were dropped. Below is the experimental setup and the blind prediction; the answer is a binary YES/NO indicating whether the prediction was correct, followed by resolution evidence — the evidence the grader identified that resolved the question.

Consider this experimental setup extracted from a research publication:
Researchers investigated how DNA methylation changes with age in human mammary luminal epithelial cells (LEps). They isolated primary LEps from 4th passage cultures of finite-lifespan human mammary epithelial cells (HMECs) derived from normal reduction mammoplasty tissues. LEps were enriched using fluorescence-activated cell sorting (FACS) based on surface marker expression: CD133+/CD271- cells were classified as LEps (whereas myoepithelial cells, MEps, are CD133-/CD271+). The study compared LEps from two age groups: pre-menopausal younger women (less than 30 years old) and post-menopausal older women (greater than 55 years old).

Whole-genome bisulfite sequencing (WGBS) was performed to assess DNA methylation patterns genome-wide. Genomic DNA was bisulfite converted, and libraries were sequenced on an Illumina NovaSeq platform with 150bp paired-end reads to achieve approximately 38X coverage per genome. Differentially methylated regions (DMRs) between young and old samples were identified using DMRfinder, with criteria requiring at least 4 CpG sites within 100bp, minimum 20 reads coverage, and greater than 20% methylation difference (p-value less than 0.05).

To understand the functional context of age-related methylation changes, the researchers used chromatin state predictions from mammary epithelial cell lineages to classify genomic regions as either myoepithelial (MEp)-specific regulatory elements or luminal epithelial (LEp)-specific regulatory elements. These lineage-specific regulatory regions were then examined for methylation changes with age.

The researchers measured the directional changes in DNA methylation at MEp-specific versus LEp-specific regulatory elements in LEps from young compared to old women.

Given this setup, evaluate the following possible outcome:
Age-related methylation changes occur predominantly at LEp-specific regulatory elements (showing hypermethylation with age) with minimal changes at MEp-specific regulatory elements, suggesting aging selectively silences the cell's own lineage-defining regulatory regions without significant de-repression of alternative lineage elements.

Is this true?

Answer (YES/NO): NO